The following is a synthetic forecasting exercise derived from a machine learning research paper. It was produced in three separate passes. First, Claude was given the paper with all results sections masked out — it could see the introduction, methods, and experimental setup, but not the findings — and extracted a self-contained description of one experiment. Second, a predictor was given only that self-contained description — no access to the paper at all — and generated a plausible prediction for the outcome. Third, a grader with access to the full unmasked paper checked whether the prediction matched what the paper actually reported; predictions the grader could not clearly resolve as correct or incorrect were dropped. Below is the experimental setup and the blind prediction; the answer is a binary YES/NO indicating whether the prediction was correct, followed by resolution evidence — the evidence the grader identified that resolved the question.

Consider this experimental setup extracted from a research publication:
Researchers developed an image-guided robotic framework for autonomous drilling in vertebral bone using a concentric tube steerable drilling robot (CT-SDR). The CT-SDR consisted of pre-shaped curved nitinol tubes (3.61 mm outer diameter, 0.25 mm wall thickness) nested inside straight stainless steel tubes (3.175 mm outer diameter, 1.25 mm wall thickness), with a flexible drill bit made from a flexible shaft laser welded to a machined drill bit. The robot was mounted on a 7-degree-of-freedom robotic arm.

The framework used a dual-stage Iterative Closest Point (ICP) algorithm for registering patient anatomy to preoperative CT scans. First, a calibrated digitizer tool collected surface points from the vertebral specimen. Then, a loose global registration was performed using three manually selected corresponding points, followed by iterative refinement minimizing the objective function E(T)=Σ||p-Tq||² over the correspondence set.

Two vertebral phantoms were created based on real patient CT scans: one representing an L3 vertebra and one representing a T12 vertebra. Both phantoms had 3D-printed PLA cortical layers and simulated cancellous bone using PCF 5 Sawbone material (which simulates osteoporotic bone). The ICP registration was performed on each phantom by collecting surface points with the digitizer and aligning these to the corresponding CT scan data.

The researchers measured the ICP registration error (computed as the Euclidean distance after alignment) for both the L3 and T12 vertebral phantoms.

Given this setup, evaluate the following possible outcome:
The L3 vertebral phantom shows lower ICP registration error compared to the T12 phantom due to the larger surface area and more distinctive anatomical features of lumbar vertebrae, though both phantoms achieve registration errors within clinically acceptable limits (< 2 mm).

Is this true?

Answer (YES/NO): NO